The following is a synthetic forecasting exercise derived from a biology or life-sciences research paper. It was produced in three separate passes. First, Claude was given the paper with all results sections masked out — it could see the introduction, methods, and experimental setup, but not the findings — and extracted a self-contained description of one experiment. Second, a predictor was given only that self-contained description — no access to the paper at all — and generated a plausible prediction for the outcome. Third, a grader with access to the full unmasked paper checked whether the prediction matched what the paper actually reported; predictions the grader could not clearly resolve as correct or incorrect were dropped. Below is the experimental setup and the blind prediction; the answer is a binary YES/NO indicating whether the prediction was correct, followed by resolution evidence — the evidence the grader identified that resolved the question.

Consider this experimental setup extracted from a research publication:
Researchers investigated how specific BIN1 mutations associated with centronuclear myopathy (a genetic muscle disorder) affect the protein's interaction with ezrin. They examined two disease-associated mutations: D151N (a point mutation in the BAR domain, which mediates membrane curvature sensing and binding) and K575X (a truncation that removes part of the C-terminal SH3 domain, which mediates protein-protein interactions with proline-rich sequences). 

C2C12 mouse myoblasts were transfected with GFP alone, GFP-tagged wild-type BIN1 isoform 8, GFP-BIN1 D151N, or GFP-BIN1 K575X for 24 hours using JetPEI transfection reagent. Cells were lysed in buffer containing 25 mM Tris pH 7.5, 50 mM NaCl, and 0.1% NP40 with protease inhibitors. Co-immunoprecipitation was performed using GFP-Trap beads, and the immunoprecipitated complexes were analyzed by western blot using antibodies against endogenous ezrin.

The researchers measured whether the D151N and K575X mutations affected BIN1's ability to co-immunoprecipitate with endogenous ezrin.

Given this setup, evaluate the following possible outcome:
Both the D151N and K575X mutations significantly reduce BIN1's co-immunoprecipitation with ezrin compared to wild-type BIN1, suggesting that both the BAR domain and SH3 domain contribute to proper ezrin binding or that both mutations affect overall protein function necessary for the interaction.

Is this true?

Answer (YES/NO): NO